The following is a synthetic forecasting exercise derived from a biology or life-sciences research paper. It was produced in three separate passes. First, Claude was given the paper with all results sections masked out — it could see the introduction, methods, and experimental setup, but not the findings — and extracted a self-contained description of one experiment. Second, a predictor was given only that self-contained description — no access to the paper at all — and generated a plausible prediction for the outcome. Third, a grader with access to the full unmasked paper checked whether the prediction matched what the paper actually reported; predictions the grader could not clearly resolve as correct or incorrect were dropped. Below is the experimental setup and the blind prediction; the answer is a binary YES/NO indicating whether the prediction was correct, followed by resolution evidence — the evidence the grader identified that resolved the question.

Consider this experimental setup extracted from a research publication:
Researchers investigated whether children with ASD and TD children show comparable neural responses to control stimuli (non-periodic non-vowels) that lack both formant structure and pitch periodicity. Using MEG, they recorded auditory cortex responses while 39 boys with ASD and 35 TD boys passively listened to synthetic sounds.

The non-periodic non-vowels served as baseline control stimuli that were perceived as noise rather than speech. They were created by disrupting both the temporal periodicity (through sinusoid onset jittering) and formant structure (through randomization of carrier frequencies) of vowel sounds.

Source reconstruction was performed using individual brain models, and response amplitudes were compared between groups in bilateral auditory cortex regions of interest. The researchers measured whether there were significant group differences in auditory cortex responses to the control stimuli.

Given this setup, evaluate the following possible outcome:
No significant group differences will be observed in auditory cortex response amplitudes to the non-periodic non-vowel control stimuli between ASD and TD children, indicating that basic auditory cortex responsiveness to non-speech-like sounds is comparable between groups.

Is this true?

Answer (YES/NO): YES